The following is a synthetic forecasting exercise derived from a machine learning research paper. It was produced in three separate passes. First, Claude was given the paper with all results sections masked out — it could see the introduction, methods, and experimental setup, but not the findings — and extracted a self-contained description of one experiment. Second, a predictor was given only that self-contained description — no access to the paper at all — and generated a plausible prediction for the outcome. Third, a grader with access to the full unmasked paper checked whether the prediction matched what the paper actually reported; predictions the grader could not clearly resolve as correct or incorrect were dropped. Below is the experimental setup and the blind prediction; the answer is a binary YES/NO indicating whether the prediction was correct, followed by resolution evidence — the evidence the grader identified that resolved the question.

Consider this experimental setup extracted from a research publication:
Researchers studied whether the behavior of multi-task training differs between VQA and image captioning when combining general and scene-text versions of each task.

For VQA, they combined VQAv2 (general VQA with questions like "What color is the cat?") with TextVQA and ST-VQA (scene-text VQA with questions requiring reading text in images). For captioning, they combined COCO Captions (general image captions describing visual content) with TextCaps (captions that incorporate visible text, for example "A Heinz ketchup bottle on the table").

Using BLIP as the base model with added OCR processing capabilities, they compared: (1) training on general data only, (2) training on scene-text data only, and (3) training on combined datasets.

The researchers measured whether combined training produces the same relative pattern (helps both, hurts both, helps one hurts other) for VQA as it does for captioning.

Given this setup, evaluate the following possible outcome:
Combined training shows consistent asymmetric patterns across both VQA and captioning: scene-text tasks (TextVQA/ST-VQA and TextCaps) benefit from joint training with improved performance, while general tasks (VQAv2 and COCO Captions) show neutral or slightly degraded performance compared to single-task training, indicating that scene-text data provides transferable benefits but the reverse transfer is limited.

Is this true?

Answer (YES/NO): NO